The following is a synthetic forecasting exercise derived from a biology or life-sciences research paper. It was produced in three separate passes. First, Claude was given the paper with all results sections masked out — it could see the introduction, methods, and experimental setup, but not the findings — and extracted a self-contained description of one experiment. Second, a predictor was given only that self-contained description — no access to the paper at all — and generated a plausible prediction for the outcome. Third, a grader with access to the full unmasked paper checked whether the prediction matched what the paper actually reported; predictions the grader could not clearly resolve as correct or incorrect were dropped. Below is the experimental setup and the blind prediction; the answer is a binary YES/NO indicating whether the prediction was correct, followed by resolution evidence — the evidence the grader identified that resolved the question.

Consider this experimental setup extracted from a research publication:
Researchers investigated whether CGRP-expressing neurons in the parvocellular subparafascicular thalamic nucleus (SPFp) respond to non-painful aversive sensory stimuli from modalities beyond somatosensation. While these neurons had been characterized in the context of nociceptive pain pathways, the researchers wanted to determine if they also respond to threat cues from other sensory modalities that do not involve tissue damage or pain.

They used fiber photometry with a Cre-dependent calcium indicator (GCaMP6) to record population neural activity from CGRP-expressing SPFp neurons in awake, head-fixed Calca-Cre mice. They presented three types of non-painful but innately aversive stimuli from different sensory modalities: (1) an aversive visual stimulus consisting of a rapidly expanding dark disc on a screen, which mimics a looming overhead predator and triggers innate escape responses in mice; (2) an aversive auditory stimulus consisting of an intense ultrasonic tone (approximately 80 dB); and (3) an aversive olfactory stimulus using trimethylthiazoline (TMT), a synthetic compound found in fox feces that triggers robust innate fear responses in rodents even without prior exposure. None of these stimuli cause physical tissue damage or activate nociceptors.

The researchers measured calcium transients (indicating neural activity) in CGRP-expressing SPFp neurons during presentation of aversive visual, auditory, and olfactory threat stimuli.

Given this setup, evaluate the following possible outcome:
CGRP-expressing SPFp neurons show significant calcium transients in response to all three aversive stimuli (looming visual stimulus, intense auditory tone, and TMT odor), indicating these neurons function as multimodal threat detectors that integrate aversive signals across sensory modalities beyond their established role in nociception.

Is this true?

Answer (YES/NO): NO